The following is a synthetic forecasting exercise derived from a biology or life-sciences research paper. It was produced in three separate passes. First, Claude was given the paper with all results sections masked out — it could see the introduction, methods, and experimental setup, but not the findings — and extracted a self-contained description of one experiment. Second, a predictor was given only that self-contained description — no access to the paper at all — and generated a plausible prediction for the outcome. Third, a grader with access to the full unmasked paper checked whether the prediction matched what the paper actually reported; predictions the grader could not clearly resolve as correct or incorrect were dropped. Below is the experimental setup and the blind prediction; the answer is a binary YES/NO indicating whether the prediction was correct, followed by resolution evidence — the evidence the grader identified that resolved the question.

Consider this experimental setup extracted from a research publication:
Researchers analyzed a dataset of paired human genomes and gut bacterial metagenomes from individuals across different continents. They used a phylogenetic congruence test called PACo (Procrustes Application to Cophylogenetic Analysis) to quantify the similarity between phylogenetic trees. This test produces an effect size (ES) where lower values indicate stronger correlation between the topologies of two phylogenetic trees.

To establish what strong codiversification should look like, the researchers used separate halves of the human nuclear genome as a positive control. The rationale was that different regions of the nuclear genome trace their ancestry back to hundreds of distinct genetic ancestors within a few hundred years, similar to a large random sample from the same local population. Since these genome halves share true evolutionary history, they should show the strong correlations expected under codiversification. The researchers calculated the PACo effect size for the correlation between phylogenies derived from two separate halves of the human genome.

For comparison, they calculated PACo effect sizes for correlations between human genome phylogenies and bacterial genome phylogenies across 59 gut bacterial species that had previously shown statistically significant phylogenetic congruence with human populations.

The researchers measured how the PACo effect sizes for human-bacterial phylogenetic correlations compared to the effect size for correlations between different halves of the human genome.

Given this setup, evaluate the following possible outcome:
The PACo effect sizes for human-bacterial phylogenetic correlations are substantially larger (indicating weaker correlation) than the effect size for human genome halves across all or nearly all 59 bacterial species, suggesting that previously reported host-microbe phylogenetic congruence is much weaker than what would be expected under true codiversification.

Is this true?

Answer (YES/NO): NO